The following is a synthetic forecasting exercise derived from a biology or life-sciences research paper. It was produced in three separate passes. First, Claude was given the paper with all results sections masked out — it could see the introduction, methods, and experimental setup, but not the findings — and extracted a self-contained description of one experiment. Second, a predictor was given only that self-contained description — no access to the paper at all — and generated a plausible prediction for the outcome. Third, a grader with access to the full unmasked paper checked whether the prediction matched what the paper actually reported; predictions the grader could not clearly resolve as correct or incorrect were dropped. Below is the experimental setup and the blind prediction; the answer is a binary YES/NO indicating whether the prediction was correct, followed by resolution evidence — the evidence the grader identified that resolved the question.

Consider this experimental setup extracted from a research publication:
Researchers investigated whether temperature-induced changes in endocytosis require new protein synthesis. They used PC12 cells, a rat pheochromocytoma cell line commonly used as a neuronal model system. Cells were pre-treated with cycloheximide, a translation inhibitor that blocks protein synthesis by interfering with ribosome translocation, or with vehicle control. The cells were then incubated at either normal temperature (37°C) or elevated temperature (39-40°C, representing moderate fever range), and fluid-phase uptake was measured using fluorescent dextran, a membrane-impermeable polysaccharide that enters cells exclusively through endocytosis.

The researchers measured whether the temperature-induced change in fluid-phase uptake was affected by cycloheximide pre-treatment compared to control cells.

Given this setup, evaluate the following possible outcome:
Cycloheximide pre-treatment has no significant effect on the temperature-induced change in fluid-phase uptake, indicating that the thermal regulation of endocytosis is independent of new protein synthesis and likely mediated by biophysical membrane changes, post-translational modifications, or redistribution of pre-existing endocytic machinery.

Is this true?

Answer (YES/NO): NO